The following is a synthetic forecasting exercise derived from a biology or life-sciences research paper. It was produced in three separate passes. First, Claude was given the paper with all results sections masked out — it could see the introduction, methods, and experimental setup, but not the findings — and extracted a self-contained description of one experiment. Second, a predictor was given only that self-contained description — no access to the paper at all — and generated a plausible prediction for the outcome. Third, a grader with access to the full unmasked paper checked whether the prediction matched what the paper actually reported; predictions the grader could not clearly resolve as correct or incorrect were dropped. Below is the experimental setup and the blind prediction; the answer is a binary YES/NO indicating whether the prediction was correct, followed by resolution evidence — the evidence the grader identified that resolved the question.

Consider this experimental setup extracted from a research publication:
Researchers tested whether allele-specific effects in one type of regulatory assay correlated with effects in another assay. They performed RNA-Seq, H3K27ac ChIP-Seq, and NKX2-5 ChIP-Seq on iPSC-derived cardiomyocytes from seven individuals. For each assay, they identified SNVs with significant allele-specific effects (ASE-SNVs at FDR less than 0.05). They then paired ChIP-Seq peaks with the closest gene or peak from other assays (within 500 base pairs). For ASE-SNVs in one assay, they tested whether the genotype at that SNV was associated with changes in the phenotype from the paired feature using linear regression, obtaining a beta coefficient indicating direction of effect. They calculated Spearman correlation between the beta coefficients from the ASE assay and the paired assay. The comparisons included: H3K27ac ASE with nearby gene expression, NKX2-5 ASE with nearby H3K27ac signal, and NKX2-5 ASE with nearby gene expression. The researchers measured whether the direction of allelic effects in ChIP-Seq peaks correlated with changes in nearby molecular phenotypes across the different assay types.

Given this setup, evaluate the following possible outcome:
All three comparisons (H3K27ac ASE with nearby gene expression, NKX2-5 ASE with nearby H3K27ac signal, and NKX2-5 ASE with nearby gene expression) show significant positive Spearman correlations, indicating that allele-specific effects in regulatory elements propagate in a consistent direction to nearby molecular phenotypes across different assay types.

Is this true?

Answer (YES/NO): NO